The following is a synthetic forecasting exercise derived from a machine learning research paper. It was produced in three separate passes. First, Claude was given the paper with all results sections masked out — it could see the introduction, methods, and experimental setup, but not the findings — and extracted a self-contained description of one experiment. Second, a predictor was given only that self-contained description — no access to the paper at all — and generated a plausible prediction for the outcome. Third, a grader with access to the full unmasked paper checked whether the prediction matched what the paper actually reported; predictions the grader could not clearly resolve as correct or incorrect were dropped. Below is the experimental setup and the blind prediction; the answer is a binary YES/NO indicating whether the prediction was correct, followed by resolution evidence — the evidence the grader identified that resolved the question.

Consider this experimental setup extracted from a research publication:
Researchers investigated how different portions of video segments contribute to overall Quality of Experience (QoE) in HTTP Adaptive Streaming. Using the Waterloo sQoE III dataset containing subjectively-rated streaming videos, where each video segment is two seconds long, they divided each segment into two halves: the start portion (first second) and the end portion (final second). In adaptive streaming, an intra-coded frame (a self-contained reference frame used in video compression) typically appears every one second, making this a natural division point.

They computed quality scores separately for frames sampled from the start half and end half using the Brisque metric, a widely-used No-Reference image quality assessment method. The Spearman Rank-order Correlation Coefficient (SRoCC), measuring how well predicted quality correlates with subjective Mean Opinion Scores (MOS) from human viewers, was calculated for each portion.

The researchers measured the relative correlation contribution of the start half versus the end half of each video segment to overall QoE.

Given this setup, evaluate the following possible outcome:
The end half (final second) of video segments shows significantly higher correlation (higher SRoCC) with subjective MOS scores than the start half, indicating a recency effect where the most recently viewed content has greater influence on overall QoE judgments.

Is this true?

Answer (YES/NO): YES